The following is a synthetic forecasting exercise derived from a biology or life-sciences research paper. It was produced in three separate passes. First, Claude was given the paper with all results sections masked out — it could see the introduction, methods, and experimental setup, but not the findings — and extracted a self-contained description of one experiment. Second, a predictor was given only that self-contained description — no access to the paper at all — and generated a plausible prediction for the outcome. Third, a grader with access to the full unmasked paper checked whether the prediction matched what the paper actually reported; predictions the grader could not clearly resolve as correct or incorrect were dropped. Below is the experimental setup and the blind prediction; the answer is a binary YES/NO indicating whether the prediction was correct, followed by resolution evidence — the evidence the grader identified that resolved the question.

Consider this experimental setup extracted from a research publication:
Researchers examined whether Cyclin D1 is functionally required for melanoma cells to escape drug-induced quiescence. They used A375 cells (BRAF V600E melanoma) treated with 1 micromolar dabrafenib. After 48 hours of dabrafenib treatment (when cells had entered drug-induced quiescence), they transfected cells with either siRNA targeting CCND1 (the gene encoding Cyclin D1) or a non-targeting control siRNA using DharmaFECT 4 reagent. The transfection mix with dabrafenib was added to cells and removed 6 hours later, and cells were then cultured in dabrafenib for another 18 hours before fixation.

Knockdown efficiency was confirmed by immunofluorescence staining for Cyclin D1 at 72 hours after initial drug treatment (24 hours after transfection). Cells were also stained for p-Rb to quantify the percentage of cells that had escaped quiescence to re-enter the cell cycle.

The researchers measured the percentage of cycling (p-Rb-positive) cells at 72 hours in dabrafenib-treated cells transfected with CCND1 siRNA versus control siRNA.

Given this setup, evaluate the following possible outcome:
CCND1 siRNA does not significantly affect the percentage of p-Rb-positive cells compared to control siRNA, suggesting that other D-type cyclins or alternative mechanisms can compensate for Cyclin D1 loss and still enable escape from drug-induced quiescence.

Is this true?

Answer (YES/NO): NO